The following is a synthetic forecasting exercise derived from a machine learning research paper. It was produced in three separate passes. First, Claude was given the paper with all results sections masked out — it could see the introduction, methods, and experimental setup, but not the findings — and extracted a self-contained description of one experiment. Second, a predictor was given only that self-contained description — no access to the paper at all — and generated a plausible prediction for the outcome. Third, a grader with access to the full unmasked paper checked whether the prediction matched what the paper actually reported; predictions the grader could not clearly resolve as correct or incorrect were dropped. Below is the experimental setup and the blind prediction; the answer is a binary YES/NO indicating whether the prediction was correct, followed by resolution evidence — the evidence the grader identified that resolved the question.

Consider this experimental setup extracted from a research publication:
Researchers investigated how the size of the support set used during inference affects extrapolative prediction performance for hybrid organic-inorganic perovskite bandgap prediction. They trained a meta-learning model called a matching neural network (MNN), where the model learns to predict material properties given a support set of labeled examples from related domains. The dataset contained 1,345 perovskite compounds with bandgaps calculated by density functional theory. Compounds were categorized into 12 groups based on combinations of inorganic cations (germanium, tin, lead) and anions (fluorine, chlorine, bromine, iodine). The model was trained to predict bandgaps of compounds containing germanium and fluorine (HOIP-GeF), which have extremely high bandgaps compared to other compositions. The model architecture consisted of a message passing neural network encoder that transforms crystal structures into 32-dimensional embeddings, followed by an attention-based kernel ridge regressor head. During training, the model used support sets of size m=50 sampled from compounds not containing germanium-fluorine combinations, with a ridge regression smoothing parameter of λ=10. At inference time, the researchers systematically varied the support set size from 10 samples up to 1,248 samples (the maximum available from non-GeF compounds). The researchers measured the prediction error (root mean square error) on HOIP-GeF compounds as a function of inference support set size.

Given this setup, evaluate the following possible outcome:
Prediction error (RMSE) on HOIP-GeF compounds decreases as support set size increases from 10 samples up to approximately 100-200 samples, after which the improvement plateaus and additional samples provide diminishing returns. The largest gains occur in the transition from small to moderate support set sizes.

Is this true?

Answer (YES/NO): YES